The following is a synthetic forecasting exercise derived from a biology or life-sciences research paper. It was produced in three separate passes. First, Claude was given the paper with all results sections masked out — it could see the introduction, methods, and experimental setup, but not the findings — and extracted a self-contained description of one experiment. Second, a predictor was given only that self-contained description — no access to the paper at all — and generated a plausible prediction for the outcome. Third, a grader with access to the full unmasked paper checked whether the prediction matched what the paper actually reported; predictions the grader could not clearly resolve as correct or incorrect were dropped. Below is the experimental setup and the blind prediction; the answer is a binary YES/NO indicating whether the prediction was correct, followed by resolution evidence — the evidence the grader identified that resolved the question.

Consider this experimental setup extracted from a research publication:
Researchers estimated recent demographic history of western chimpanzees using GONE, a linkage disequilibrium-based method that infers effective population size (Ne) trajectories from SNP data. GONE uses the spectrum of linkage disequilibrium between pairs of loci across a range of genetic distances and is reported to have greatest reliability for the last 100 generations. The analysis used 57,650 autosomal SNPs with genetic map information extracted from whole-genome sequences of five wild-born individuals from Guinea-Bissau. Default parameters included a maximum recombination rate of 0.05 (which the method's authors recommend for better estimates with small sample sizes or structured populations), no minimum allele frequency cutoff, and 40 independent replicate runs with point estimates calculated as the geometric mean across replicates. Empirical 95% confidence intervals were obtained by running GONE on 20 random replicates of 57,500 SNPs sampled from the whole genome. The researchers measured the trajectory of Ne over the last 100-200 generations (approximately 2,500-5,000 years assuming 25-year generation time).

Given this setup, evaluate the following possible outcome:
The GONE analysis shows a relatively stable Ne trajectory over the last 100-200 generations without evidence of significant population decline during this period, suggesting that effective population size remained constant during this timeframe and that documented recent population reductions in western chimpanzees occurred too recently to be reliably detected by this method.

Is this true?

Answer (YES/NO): NO